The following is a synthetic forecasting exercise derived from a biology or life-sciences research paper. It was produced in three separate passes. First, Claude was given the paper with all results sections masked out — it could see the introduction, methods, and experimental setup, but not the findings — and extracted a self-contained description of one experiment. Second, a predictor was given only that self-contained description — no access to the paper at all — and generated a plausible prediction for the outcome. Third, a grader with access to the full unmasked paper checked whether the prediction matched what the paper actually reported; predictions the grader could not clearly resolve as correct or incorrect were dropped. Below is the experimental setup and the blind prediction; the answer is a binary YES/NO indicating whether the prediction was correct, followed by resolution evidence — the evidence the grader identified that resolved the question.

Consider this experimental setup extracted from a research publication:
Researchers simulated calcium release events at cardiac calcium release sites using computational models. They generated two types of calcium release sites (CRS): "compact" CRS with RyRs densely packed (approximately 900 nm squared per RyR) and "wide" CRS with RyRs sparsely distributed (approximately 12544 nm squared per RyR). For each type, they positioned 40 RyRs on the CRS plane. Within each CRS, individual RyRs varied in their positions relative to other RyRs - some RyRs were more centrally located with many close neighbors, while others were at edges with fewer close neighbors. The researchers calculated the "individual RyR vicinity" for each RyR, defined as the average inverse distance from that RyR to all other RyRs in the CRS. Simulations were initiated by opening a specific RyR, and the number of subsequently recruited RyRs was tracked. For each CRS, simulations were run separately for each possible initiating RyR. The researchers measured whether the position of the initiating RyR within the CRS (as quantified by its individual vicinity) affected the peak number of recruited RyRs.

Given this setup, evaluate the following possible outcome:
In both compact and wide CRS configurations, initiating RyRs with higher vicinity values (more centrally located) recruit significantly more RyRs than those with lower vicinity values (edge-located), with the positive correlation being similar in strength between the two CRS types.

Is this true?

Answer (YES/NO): NO